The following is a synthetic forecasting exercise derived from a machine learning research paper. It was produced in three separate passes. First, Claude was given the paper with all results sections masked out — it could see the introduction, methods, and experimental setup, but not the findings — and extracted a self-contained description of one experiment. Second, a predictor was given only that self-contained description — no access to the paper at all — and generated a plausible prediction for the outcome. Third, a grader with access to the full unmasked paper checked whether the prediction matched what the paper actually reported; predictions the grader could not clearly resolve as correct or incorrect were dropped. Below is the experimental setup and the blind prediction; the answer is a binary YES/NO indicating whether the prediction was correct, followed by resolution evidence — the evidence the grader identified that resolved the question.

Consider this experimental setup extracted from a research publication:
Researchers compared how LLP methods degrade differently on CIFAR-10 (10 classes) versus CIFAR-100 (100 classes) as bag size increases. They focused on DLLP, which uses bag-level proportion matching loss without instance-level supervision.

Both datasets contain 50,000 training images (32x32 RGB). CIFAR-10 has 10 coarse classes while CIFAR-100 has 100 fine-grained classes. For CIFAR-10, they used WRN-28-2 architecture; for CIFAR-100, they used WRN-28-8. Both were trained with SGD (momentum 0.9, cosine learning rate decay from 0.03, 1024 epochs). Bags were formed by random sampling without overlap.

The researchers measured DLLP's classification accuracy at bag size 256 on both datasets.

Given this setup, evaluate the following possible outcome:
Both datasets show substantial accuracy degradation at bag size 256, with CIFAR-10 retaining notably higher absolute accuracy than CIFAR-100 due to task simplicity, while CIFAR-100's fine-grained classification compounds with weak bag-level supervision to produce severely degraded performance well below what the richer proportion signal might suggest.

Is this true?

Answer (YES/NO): YES